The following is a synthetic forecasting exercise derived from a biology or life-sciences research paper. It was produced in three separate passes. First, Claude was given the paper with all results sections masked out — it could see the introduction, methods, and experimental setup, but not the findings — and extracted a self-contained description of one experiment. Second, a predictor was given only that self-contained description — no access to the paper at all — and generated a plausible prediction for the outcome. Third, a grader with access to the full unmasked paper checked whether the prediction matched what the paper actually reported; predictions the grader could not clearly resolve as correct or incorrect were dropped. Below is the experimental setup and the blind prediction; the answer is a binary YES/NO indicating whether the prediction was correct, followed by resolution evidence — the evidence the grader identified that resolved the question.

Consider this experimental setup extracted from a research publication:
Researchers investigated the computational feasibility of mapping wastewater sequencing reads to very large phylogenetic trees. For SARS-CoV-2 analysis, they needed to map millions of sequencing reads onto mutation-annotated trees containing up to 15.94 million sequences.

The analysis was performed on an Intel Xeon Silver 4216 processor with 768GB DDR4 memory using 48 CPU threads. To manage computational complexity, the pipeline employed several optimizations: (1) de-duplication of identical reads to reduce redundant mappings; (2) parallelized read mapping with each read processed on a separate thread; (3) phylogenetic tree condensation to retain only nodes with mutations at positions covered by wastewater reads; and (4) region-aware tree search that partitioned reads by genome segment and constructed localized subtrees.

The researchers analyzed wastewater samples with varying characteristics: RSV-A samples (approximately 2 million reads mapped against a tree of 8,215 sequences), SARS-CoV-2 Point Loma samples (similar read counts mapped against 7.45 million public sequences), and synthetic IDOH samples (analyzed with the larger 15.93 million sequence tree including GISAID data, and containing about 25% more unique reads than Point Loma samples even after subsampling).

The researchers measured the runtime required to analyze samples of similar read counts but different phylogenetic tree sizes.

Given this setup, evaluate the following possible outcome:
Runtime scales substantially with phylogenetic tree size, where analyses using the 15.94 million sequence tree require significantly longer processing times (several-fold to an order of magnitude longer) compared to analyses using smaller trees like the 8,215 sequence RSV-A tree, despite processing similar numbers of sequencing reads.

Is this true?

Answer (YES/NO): YES